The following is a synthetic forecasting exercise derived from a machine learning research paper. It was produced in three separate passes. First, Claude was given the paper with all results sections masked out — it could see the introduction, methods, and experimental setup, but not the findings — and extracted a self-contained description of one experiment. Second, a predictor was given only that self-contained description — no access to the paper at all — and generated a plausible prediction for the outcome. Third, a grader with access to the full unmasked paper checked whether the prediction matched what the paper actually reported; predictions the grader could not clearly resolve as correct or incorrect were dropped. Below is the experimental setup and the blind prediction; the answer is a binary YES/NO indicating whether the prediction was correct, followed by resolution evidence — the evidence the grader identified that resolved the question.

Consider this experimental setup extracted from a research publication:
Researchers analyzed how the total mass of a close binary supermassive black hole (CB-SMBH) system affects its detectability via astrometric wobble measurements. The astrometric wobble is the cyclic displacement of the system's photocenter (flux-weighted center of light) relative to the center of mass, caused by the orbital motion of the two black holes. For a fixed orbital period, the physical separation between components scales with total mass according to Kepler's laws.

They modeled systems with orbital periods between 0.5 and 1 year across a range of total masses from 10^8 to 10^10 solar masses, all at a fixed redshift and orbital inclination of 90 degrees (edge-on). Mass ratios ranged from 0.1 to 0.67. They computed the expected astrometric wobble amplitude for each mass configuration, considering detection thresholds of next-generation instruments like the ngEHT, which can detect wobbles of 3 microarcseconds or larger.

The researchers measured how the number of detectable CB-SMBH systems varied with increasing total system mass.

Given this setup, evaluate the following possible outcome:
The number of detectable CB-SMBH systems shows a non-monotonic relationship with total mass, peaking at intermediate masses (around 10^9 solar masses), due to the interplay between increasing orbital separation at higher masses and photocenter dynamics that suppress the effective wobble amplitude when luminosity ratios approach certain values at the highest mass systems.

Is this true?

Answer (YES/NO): NO